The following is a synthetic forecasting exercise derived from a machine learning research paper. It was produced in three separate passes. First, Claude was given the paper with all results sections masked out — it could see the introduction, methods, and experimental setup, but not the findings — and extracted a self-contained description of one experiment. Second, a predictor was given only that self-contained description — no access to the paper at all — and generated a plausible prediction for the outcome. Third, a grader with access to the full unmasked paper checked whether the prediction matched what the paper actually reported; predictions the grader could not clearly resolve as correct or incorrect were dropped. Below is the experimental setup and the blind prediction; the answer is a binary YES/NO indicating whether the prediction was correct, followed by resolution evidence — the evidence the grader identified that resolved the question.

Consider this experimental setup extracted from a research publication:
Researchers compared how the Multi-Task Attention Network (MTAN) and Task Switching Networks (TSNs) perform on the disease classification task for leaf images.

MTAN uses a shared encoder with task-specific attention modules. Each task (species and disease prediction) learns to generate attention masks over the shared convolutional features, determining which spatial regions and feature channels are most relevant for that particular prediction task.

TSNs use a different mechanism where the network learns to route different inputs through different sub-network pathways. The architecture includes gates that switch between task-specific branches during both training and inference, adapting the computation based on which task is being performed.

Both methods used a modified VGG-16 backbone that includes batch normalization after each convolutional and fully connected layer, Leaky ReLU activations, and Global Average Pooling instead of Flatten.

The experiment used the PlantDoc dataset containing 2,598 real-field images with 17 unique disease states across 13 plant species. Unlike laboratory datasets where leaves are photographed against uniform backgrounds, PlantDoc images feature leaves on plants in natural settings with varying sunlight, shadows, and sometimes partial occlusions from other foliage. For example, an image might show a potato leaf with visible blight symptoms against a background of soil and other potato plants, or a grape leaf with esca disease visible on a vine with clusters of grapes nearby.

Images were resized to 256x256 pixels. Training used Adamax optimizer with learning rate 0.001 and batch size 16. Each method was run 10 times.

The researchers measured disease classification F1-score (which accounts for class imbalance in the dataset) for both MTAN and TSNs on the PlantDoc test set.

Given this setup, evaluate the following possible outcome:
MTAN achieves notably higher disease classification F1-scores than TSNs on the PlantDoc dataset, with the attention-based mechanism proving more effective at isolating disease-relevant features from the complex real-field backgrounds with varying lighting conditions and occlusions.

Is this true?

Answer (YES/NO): NO